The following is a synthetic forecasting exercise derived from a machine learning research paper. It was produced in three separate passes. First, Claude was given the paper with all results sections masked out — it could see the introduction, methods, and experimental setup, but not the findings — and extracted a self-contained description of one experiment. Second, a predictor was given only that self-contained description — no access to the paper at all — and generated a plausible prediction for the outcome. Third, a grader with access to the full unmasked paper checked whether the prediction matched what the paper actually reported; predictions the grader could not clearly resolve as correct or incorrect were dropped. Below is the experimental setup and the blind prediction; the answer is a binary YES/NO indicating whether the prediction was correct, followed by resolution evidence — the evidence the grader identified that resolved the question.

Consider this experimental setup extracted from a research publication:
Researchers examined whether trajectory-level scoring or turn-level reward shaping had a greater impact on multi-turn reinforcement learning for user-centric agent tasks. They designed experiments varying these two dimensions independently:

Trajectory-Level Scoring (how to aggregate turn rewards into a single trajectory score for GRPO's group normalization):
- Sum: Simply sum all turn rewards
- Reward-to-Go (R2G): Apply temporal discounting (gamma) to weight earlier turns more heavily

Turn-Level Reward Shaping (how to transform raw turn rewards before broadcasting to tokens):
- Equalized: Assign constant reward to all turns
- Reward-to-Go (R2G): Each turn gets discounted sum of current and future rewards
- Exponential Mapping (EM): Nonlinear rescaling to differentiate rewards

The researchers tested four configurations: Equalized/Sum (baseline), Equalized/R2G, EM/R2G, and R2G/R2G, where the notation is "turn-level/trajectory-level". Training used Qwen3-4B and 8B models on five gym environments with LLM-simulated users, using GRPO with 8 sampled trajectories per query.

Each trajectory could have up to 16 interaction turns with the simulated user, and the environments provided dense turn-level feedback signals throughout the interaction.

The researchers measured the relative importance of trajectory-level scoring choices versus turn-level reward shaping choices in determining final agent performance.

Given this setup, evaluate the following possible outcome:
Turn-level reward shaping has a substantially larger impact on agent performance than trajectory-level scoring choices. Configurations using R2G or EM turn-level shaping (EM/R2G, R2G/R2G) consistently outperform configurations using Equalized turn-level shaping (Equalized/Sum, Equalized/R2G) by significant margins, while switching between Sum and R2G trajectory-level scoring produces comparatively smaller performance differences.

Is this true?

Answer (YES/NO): NO